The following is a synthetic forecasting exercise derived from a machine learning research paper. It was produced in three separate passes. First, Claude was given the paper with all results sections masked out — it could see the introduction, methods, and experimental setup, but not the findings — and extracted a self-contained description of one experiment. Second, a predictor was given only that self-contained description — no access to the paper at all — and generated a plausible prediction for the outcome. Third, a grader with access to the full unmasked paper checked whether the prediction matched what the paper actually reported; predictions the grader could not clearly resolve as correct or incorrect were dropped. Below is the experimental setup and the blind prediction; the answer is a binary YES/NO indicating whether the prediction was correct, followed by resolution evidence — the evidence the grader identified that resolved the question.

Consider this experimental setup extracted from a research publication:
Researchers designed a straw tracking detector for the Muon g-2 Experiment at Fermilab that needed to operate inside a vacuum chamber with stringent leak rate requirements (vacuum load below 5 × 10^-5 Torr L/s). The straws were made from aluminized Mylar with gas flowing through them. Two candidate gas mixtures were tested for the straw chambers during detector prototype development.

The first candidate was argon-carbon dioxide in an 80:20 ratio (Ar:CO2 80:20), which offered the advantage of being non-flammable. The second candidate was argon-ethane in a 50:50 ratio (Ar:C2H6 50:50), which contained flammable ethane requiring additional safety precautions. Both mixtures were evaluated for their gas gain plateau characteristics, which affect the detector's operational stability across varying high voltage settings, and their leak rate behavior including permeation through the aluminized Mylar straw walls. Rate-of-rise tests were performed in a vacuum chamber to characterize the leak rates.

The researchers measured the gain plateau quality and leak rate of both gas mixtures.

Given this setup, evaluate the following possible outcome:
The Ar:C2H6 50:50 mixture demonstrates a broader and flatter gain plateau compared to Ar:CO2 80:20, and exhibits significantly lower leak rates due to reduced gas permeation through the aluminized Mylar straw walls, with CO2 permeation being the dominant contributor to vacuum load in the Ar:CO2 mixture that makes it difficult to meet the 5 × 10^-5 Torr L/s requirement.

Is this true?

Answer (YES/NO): YES